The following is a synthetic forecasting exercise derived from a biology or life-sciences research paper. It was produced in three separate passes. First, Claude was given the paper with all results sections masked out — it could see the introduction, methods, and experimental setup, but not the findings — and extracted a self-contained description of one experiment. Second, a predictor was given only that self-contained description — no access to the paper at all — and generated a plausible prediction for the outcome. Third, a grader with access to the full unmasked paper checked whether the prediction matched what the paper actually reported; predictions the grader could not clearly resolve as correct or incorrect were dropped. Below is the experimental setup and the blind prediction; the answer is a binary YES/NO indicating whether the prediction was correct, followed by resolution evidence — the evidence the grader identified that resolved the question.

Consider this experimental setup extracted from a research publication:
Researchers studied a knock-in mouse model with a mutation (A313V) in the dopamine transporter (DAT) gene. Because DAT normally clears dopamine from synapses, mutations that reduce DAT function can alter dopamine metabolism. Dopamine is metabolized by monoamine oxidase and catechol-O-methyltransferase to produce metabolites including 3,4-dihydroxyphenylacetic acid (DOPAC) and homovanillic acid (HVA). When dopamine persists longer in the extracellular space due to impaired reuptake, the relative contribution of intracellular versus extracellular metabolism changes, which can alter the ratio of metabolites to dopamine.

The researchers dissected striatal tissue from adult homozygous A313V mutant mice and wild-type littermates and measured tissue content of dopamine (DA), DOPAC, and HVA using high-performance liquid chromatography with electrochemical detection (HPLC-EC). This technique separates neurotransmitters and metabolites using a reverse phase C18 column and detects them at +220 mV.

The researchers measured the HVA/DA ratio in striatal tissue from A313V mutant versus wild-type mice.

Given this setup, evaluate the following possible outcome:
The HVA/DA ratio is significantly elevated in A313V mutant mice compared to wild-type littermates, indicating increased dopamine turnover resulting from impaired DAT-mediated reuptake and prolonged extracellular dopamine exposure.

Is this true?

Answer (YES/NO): YES